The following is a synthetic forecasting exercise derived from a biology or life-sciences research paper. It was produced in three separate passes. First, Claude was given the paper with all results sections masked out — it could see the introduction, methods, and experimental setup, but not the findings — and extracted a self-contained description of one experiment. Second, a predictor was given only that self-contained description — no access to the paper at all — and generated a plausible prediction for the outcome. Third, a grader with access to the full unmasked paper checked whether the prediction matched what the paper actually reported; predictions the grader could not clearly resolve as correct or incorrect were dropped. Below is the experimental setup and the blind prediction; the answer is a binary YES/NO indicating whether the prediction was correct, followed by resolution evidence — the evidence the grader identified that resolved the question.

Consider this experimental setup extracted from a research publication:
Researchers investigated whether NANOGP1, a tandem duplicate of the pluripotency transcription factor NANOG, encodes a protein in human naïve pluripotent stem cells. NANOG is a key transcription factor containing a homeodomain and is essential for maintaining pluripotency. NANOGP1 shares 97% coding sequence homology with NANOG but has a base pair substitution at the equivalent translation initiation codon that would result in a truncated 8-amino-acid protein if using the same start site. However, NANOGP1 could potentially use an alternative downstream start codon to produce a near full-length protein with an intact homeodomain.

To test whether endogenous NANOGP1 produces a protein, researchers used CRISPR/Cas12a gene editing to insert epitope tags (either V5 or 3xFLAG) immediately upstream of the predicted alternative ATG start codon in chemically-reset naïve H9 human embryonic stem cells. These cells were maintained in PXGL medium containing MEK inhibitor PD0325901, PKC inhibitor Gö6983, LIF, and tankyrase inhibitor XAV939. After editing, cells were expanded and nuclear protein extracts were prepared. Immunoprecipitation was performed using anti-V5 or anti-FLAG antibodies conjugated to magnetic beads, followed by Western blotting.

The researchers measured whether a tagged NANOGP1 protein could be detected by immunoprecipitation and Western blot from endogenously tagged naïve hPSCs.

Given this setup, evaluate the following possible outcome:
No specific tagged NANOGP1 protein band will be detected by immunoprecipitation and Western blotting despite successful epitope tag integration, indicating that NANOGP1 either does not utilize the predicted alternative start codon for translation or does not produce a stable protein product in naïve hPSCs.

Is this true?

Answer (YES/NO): NO